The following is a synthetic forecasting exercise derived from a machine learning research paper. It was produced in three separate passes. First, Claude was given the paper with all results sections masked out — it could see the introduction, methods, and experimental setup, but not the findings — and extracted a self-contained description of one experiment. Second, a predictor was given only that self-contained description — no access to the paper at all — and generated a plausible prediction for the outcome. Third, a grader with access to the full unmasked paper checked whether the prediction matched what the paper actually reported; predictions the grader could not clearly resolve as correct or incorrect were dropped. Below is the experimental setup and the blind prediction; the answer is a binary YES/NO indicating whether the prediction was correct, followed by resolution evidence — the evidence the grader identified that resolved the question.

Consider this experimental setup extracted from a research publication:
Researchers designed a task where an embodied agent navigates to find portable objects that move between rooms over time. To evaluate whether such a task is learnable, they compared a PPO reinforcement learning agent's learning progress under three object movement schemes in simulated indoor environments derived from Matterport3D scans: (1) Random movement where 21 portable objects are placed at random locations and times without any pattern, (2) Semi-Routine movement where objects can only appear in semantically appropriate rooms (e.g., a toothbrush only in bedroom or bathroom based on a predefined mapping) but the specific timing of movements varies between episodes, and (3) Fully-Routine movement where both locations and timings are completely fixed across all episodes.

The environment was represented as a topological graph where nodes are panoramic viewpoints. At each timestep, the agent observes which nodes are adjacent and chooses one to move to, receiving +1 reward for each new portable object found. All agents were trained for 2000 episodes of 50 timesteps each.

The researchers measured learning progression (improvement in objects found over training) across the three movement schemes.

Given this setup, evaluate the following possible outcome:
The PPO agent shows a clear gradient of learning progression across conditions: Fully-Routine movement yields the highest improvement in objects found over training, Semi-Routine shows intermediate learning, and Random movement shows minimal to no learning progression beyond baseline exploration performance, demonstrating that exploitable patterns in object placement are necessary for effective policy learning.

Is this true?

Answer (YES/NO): NO